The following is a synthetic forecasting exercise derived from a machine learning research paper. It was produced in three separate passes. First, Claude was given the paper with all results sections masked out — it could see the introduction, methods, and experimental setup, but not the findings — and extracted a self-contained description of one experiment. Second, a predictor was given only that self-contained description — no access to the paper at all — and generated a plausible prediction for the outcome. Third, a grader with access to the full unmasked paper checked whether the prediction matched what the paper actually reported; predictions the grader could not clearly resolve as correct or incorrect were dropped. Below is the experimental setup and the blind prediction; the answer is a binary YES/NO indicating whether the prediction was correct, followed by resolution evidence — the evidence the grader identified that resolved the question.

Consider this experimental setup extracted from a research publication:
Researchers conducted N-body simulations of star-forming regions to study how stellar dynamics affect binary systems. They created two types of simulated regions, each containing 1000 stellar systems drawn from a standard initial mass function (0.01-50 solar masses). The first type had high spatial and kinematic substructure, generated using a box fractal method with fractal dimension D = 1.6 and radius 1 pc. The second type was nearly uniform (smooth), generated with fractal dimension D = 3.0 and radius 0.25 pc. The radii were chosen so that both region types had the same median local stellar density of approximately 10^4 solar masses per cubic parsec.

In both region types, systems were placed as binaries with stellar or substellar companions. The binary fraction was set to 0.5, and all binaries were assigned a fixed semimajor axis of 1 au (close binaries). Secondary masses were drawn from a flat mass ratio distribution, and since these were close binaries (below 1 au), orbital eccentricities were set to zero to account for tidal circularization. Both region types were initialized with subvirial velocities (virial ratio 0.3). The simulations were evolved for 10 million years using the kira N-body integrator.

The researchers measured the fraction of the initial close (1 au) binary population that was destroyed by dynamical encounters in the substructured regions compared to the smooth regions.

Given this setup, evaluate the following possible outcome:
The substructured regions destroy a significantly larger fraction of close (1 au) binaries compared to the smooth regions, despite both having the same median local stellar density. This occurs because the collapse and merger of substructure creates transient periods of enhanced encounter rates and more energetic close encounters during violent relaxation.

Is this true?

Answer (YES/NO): NO